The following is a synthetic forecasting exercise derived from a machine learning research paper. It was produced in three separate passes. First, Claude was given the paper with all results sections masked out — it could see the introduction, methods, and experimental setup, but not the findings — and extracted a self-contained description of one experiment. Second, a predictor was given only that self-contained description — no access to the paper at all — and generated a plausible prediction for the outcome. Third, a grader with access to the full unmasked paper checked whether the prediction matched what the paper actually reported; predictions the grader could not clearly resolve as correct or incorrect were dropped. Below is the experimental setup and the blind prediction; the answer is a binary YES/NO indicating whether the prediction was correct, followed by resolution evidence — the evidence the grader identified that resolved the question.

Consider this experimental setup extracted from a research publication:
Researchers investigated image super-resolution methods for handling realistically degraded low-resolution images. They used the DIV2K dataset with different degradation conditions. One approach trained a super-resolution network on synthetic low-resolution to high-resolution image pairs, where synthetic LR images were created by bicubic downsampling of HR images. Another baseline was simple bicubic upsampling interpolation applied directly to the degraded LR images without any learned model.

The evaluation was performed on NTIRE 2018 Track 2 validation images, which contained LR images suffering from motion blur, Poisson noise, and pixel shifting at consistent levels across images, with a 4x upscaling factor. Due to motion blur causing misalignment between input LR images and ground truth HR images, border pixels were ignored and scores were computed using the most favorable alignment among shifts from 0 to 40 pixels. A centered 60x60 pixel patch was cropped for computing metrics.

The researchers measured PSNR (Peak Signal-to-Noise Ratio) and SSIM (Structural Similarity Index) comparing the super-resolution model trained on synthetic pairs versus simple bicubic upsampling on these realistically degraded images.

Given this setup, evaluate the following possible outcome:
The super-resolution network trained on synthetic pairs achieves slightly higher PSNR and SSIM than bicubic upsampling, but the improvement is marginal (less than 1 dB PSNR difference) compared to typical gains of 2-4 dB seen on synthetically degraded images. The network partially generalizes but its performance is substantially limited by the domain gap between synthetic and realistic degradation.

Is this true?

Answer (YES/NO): NO